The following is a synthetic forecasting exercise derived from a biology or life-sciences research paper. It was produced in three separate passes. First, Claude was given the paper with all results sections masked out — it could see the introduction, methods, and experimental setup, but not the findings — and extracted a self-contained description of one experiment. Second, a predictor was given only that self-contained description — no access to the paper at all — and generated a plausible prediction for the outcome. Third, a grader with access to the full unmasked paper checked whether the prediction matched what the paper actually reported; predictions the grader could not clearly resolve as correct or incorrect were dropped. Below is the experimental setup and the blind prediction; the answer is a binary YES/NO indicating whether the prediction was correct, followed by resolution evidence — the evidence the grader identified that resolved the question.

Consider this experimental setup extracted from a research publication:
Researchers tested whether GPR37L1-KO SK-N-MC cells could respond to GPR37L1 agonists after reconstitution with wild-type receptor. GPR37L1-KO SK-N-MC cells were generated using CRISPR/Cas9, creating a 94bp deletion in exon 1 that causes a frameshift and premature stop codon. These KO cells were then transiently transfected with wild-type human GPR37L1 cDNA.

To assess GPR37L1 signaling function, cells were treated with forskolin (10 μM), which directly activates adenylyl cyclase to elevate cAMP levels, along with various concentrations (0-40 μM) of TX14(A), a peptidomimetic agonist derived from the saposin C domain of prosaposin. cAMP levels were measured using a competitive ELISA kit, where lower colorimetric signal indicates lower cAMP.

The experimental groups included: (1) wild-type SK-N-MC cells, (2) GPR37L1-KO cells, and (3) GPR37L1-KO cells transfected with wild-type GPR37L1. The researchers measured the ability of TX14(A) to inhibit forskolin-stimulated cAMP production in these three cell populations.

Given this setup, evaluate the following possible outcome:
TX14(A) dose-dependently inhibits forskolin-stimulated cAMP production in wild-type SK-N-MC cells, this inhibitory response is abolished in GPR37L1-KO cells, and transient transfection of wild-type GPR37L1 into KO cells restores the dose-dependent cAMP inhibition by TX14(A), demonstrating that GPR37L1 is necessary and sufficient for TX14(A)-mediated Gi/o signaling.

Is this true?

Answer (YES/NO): YES